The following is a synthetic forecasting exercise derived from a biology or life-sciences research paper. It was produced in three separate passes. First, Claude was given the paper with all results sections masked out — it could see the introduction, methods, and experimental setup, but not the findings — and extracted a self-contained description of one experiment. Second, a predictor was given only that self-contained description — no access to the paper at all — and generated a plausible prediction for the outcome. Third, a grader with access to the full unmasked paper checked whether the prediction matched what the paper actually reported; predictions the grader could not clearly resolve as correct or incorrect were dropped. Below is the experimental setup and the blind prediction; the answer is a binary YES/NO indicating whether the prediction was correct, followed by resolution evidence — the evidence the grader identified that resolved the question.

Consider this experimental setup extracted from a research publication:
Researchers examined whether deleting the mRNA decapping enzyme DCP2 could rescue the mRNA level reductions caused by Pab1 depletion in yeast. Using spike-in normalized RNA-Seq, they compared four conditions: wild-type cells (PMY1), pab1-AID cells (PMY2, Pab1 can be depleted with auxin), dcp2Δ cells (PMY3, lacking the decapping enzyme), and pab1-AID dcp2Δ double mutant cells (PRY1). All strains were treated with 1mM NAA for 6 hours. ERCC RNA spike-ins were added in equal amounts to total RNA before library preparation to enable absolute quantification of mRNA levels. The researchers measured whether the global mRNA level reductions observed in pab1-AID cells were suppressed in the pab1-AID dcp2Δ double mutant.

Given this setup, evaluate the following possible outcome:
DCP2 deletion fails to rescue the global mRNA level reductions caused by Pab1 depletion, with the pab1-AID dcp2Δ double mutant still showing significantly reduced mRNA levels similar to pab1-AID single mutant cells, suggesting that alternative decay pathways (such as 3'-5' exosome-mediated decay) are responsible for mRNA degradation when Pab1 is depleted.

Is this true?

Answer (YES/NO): NO